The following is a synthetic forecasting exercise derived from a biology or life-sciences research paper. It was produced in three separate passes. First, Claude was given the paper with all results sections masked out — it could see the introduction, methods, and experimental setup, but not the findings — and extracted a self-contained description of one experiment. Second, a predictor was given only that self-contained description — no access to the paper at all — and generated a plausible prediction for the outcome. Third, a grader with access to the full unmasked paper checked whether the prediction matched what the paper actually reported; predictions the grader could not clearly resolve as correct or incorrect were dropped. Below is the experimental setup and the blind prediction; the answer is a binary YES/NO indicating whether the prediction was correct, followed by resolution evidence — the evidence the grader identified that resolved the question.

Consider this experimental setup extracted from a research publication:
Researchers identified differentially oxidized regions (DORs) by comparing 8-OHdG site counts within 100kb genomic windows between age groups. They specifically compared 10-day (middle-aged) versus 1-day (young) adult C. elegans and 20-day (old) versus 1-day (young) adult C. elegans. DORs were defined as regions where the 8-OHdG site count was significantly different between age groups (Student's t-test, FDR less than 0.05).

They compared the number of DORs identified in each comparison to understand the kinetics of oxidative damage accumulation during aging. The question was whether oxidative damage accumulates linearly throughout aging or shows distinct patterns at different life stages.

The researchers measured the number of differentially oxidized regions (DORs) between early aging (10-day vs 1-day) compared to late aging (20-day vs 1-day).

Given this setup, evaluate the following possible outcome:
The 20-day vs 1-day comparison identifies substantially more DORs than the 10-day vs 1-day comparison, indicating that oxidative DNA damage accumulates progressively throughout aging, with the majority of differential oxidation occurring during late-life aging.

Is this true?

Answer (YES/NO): NO